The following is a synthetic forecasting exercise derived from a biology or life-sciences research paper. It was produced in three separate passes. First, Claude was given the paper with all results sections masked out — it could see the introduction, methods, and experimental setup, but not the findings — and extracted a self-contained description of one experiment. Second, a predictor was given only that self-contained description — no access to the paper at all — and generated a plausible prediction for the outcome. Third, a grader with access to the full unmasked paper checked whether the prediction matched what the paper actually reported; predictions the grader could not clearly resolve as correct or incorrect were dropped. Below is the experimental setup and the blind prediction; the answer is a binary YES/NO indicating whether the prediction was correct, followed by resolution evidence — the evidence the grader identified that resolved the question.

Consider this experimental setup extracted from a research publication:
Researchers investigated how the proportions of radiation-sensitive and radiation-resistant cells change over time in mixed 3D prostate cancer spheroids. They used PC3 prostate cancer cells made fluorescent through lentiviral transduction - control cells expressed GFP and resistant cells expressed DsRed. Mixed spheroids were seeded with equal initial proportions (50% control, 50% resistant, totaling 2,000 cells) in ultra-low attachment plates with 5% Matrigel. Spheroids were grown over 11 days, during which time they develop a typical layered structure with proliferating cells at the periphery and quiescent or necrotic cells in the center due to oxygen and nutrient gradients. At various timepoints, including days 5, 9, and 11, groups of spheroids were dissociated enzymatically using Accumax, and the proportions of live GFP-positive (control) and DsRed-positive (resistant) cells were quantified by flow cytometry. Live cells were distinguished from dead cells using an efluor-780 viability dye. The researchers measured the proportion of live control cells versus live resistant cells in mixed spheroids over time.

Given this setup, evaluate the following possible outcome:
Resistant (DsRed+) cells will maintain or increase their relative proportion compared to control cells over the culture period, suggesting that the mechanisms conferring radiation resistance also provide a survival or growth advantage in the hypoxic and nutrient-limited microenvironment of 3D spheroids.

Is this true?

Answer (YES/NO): YES